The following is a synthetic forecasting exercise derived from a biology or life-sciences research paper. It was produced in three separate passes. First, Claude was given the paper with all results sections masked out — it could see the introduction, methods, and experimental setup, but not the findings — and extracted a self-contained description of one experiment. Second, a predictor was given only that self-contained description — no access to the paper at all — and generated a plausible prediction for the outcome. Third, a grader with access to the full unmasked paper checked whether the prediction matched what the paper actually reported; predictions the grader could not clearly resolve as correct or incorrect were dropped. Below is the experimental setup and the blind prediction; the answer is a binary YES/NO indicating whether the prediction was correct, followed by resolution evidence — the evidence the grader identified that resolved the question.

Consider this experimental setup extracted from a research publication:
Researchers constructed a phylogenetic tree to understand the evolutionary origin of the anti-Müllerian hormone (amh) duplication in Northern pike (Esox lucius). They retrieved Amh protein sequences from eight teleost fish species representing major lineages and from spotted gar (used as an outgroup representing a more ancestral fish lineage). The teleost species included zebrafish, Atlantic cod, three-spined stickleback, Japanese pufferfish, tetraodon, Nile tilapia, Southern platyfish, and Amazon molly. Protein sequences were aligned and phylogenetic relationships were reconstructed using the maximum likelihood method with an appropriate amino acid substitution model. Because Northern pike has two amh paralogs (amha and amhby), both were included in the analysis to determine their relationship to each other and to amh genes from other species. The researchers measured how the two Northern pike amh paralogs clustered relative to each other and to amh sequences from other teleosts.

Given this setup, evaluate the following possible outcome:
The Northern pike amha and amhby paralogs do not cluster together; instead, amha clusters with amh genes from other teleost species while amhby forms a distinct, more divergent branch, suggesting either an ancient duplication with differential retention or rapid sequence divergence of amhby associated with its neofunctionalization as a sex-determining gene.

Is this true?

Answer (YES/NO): NO